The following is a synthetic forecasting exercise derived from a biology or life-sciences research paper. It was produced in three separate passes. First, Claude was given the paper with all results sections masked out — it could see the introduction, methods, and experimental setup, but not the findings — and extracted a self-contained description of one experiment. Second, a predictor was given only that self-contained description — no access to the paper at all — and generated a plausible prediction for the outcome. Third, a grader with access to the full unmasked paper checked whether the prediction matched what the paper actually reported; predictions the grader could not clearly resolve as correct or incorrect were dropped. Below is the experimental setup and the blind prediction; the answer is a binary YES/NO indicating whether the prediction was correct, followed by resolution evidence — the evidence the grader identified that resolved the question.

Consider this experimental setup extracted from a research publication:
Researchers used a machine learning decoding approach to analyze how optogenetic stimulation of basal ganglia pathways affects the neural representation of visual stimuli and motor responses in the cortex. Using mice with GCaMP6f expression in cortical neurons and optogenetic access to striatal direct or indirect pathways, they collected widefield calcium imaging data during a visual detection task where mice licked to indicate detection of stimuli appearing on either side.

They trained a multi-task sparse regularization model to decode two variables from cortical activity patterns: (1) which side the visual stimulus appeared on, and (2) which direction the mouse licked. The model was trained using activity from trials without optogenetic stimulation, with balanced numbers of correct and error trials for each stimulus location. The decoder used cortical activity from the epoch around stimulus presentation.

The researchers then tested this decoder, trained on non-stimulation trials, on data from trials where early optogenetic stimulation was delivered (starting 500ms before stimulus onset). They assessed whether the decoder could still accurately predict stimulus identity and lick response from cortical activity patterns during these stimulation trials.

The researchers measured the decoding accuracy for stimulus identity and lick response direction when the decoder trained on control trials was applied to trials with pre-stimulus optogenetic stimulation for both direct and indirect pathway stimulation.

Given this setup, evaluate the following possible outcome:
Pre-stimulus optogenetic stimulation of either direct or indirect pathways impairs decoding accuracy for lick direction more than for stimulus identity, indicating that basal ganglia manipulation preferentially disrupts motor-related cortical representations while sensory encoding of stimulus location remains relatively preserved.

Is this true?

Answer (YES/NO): NO